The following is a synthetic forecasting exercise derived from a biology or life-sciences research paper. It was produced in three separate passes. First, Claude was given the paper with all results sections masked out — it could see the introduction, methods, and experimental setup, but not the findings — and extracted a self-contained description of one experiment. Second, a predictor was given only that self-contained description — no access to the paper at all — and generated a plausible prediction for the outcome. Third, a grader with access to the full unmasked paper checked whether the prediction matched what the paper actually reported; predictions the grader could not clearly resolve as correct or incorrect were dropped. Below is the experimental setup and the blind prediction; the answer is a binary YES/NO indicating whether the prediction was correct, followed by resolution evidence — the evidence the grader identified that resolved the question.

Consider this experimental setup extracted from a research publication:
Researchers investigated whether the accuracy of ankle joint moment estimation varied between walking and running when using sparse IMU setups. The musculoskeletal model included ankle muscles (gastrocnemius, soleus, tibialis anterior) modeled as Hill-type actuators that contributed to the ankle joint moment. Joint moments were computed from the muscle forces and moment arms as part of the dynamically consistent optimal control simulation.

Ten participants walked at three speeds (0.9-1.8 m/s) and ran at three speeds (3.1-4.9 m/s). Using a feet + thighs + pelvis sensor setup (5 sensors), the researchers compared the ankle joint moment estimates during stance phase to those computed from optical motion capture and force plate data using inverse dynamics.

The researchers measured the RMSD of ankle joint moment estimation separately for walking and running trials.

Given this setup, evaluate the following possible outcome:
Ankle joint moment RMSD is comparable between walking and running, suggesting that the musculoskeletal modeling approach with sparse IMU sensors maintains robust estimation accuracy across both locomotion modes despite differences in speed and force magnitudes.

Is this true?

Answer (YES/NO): NO